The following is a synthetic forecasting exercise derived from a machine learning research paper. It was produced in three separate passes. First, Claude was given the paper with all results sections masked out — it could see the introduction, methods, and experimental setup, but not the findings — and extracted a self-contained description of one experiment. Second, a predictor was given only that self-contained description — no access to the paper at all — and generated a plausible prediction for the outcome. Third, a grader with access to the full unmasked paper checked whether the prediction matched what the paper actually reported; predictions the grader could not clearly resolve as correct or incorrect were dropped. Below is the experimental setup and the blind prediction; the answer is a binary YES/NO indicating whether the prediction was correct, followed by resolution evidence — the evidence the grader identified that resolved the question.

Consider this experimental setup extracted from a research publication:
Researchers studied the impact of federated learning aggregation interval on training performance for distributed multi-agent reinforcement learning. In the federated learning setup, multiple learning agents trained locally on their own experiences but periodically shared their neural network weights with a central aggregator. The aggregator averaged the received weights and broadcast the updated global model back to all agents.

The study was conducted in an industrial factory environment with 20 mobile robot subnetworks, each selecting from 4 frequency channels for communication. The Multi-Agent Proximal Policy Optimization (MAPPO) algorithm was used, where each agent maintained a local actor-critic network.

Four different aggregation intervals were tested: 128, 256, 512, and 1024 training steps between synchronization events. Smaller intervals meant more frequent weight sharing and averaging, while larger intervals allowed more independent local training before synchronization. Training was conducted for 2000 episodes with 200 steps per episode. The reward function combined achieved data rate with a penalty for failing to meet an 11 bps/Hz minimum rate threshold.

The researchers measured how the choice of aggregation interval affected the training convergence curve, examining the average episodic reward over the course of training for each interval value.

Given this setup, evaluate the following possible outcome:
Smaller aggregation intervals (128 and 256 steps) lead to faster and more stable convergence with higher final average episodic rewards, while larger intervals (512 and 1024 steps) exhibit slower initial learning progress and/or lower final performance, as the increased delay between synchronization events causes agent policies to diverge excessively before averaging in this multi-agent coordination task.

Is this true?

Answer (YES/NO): NO